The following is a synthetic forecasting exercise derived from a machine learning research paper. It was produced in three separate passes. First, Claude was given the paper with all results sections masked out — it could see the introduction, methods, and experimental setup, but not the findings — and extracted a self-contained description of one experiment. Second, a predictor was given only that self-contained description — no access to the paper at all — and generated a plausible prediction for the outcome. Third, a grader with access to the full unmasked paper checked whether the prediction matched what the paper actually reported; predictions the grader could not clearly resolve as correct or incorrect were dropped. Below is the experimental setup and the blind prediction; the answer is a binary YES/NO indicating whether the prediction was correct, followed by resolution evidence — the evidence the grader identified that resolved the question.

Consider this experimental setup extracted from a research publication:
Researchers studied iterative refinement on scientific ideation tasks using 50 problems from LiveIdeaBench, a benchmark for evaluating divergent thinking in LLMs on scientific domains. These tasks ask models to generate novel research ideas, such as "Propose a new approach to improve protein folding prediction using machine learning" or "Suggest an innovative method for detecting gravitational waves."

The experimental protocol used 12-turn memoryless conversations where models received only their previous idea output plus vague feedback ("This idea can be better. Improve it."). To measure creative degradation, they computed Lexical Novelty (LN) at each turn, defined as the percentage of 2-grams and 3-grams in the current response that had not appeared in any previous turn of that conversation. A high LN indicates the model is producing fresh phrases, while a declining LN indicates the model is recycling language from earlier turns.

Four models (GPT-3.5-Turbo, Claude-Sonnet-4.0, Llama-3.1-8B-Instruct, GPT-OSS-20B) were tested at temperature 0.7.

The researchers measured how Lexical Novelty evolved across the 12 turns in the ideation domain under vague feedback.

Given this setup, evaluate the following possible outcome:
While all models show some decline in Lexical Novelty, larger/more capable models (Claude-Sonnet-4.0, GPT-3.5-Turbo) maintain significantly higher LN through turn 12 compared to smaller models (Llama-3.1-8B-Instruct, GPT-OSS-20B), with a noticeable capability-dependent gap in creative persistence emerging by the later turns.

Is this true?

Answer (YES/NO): NO